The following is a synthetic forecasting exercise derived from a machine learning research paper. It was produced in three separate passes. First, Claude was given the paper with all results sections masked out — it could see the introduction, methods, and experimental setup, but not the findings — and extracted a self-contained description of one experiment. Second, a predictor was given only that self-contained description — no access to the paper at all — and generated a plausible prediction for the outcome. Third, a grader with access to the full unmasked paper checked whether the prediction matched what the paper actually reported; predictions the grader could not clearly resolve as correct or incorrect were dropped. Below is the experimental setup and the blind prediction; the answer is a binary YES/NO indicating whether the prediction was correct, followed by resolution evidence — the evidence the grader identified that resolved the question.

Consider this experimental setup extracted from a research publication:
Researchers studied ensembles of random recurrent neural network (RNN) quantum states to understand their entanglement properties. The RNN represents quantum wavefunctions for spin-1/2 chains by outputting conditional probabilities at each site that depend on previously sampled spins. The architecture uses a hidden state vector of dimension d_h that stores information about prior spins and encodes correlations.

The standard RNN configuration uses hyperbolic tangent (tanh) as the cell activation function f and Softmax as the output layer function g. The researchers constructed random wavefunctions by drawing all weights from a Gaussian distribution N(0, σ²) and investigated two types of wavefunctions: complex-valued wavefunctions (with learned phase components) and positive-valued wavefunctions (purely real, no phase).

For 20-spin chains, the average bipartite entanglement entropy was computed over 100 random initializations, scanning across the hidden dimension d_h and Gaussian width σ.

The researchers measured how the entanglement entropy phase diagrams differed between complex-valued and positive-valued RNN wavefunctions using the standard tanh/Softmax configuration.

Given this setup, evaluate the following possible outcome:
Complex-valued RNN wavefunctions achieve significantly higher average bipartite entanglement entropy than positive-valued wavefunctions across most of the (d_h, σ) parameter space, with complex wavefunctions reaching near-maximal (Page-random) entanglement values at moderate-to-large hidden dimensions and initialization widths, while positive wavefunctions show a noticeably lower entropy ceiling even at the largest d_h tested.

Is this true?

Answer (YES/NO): NO